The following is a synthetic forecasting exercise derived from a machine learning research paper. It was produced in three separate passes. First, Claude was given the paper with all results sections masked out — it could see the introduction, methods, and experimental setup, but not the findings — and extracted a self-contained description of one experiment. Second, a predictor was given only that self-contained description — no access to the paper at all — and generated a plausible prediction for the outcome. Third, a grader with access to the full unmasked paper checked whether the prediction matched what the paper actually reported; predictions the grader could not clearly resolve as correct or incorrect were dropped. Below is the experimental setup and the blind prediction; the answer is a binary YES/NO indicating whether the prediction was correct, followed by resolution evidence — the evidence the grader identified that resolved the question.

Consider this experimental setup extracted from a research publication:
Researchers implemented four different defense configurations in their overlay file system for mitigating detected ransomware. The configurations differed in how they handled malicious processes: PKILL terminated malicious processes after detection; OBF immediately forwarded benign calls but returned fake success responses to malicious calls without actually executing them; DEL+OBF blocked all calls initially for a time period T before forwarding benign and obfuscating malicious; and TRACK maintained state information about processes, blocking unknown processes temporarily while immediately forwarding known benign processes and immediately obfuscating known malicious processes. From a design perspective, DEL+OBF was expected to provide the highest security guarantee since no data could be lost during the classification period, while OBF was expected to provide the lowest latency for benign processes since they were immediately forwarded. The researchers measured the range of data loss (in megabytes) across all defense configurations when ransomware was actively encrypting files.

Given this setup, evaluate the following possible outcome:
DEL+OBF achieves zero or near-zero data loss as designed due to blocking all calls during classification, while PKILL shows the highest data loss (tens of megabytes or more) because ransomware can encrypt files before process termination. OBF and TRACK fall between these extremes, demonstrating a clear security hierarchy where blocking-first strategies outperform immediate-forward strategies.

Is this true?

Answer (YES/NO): YES